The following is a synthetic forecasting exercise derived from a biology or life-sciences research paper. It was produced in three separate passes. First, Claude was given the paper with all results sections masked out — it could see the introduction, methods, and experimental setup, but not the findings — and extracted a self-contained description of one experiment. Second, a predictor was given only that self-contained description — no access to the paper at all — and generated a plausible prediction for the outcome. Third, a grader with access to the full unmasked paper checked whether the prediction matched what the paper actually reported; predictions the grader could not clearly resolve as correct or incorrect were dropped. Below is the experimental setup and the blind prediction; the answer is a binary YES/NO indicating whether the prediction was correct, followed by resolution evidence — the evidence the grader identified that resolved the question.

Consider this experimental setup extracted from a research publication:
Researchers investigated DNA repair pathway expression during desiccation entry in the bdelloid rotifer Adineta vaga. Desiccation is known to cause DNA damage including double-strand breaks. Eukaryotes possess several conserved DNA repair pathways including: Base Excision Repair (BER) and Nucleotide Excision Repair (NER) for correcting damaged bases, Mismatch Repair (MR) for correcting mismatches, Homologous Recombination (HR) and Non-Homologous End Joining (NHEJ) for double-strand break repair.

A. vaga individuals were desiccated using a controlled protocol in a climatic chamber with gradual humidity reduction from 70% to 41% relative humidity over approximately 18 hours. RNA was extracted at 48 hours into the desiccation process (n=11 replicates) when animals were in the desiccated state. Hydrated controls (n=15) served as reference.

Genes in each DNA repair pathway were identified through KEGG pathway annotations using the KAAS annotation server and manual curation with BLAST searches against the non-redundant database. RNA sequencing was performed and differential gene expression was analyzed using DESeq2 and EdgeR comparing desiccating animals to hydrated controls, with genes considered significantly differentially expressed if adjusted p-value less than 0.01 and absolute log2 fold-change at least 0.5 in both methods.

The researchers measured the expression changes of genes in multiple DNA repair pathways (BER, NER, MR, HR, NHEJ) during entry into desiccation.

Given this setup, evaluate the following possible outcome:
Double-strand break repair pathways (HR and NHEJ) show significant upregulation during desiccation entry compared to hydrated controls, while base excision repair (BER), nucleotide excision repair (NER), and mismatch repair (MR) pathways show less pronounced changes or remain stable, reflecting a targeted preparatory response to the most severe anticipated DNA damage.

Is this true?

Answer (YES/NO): NO